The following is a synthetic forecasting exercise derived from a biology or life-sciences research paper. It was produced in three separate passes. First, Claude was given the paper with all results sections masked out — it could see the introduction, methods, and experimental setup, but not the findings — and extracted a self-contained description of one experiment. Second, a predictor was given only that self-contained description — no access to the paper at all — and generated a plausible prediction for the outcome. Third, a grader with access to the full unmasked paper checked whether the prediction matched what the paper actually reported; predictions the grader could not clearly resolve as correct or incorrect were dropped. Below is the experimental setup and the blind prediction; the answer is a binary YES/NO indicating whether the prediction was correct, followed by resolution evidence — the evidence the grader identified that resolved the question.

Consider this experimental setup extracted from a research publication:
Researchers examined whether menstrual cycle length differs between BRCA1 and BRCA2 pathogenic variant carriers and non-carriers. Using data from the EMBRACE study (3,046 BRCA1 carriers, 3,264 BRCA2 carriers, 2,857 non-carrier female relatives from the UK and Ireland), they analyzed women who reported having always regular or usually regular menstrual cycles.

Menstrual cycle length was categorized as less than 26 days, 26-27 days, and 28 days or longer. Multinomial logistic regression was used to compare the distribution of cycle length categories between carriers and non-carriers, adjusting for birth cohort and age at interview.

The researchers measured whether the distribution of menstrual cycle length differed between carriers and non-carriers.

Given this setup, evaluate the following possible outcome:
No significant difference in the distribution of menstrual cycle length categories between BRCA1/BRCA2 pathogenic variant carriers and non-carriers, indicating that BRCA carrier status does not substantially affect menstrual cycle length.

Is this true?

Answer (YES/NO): YES